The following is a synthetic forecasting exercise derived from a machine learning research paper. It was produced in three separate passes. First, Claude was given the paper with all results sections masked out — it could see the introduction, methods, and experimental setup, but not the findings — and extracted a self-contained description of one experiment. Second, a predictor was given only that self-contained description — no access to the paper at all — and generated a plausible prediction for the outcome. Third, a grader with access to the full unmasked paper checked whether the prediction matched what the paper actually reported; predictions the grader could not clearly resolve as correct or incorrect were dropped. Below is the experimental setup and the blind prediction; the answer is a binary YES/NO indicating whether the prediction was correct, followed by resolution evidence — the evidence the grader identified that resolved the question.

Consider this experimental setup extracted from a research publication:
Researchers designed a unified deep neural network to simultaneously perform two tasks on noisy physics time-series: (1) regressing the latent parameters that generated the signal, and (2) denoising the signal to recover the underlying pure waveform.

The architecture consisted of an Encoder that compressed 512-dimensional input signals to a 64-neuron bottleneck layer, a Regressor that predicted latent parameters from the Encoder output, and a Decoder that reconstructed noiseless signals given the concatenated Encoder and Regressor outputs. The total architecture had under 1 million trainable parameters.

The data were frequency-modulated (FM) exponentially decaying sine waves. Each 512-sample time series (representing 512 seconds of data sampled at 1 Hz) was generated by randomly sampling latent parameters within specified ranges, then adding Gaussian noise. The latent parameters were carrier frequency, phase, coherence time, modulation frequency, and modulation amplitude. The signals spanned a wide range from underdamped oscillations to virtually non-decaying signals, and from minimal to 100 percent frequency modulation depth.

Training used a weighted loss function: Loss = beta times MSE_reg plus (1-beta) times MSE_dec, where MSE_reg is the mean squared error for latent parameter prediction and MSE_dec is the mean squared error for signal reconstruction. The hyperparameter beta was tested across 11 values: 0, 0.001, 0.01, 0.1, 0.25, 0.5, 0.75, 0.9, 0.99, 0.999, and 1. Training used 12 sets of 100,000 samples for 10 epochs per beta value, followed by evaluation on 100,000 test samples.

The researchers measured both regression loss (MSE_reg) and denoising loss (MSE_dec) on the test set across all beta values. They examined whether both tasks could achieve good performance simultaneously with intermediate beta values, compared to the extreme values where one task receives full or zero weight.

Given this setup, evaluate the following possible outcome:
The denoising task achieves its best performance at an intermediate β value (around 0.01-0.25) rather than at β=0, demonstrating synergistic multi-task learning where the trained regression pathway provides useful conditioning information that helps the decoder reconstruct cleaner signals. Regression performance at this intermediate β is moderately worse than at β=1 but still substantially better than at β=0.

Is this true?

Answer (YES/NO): NO